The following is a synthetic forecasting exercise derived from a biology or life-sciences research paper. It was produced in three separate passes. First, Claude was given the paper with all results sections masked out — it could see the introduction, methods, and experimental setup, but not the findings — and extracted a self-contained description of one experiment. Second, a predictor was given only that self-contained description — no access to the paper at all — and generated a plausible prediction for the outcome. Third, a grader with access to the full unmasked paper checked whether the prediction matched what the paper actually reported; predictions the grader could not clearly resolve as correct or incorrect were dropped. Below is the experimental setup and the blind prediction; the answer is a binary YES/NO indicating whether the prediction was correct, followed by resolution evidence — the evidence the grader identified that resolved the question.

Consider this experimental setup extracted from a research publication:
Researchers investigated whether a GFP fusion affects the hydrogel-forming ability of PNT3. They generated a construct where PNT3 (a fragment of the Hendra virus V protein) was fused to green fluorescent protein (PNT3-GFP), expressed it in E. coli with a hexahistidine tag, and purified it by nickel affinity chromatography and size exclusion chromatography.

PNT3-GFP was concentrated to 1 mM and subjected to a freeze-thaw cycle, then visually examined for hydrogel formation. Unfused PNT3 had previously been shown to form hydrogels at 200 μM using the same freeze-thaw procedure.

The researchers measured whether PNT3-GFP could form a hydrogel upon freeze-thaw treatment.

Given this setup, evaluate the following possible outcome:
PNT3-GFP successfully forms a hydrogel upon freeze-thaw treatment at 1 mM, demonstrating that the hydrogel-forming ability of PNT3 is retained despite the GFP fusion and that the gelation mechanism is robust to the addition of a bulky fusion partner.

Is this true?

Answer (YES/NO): YES